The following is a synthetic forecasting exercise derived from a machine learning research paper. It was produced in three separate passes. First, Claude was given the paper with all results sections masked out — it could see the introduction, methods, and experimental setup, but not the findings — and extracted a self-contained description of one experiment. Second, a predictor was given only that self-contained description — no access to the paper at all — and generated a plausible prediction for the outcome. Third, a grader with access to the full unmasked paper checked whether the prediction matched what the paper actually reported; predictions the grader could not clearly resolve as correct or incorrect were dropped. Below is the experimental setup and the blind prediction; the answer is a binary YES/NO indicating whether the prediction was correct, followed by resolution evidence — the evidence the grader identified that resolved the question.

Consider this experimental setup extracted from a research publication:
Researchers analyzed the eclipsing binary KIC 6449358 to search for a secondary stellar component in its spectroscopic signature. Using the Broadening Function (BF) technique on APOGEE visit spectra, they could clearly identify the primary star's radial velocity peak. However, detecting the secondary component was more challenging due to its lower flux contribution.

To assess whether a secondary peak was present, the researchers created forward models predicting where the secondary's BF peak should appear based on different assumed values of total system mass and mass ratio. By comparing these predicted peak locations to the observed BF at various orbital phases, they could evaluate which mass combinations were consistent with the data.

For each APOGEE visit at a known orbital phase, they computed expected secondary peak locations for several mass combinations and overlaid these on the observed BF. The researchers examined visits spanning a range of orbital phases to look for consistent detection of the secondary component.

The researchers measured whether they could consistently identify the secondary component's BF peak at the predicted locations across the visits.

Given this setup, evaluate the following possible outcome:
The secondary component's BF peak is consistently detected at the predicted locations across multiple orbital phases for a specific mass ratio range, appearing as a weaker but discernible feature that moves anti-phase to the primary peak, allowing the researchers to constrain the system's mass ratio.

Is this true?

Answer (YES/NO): NO